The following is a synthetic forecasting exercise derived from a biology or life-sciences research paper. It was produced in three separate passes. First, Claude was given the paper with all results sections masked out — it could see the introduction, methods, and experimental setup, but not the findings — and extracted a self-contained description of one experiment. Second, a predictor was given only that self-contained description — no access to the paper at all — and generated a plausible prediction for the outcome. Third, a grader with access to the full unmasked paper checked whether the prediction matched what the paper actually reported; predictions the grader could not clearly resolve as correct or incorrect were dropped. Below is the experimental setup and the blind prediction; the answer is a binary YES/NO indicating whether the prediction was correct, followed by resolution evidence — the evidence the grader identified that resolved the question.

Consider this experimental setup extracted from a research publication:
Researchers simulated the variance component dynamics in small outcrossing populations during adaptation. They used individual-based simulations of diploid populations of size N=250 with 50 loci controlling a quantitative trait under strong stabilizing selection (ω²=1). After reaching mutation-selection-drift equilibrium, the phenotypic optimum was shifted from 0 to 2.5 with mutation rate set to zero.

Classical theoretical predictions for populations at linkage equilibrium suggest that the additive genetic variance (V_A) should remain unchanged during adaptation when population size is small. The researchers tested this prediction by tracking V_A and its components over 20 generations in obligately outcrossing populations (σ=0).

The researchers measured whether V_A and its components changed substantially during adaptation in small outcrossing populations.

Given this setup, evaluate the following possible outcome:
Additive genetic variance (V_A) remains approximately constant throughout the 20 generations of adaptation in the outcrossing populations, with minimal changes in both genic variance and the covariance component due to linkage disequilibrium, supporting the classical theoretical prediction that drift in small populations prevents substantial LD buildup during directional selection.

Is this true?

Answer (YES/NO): YES